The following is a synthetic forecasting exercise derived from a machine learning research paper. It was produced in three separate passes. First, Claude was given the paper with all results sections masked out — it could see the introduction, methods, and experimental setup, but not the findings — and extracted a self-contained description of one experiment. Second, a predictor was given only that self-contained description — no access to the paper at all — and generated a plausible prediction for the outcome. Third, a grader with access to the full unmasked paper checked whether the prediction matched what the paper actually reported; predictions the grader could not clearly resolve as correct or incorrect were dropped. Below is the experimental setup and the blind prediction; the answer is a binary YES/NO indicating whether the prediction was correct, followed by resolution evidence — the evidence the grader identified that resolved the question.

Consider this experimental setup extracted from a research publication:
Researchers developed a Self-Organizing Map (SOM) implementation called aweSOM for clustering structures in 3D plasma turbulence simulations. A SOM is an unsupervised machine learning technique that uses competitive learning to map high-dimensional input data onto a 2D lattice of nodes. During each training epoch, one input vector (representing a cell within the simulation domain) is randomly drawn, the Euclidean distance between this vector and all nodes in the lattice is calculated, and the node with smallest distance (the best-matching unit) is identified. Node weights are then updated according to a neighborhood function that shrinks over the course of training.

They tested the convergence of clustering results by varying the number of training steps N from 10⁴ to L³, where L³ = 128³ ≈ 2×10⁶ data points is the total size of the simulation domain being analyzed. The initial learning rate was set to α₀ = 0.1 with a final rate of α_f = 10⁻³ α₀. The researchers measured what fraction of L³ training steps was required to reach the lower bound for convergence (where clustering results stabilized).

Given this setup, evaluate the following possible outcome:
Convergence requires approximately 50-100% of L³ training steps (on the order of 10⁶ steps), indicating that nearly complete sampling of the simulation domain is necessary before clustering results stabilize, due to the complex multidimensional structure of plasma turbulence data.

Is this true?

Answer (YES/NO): NO